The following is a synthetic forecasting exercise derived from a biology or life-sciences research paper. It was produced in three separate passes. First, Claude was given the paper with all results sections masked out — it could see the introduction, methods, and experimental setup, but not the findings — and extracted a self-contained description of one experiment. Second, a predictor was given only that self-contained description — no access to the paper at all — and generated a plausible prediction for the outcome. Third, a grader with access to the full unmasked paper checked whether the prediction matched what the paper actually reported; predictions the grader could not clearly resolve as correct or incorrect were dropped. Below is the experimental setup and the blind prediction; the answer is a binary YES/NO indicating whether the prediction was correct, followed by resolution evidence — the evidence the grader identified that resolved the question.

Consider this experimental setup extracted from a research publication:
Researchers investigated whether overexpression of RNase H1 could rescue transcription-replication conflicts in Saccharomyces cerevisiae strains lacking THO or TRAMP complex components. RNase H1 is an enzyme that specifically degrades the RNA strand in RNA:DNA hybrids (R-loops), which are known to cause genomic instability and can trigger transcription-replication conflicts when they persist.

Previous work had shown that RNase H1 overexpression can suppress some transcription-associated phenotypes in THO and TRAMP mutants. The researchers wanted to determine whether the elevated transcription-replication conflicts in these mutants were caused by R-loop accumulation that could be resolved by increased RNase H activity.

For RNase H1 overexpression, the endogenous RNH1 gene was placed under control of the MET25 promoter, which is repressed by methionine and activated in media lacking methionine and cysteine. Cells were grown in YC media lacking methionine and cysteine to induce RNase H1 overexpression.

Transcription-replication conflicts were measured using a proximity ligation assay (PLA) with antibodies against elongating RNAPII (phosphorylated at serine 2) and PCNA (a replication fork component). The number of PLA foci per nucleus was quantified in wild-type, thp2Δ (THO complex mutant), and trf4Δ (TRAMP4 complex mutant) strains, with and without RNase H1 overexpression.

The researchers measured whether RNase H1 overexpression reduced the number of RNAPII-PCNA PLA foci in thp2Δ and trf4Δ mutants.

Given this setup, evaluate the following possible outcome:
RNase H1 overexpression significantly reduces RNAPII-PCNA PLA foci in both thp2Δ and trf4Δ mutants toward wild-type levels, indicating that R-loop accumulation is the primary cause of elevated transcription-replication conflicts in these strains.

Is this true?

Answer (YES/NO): NO